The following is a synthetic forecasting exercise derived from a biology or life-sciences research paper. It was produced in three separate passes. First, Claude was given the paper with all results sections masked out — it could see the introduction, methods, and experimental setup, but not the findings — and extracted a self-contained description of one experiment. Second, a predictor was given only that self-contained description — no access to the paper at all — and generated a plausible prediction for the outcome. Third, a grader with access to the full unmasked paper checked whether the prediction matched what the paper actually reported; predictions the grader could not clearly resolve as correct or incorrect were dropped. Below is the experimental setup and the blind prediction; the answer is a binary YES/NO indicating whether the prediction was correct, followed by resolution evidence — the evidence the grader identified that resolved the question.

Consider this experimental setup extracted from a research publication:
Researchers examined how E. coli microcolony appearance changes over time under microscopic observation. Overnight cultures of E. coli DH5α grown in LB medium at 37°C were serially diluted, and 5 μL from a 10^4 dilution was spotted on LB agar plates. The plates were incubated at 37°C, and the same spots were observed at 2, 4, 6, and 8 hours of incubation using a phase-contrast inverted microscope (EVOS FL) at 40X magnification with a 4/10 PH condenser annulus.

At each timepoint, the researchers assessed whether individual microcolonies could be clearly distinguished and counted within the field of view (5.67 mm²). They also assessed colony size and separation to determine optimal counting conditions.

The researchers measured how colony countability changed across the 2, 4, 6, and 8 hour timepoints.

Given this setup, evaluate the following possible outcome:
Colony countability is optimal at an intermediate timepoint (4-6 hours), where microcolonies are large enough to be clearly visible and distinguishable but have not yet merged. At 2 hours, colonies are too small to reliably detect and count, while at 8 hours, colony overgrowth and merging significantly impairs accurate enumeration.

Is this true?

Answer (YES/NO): NO